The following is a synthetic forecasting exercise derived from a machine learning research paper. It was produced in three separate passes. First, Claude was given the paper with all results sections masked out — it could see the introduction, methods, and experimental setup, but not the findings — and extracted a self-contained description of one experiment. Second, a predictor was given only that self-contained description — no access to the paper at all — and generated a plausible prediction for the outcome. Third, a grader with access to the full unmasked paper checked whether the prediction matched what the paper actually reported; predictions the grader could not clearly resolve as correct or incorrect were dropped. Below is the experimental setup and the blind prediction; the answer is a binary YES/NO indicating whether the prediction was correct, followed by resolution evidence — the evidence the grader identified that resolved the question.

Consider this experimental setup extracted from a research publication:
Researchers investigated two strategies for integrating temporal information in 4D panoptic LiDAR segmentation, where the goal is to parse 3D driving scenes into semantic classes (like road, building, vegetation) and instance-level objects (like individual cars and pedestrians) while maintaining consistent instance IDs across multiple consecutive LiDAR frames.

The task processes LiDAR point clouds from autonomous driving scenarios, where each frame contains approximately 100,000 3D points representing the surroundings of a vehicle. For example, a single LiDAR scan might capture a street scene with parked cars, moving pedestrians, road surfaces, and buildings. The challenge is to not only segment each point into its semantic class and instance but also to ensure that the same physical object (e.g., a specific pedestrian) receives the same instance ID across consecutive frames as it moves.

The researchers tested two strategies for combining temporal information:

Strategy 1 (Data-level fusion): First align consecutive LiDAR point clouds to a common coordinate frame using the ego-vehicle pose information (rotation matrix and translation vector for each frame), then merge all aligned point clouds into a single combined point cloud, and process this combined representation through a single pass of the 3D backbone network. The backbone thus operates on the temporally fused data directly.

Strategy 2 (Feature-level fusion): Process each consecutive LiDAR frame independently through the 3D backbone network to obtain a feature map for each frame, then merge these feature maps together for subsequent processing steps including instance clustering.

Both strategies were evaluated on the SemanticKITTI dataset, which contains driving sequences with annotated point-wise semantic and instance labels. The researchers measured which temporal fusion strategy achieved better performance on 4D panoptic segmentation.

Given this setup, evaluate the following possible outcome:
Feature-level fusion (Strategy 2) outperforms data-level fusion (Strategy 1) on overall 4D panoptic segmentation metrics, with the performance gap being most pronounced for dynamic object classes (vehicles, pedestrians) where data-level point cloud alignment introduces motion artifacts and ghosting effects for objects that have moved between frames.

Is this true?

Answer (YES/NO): NO